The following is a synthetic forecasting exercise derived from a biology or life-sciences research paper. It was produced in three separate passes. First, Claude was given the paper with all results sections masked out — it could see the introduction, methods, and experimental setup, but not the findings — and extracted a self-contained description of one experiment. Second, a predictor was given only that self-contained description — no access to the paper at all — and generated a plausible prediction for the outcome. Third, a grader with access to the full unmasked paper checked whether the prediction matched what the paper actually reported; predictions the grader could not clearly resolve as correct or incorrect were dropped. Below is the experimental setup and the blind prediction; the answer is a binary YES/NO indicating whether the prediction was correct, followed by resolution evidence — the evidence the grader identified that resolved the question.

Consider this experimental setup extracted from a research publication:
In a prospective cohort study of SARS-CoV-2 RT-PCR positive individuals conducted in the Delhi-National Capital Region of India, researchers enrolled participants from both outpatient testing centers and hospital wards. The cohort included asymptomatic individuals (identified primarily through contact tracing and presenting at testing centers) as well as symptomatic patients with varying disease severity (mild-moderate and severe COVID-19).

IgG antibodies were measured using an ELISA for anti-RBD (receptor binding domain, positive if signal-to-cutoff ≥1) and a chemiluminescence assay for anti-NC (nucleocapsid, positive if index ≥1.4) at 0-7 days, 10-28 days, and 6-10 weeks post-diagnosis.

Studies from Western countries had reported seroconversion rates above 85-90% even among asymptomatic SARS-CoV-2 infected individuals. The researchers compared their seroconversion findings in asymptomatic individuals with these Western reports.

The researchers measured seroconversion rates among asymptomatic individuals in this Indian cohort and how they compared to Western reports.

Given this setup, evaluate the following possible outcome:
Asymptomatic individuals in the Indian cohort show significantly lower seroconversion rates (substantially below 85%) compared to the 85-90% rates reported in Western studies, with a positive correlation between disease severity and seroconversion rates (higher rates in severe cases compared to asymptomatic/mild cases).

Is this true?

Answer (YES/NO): YES